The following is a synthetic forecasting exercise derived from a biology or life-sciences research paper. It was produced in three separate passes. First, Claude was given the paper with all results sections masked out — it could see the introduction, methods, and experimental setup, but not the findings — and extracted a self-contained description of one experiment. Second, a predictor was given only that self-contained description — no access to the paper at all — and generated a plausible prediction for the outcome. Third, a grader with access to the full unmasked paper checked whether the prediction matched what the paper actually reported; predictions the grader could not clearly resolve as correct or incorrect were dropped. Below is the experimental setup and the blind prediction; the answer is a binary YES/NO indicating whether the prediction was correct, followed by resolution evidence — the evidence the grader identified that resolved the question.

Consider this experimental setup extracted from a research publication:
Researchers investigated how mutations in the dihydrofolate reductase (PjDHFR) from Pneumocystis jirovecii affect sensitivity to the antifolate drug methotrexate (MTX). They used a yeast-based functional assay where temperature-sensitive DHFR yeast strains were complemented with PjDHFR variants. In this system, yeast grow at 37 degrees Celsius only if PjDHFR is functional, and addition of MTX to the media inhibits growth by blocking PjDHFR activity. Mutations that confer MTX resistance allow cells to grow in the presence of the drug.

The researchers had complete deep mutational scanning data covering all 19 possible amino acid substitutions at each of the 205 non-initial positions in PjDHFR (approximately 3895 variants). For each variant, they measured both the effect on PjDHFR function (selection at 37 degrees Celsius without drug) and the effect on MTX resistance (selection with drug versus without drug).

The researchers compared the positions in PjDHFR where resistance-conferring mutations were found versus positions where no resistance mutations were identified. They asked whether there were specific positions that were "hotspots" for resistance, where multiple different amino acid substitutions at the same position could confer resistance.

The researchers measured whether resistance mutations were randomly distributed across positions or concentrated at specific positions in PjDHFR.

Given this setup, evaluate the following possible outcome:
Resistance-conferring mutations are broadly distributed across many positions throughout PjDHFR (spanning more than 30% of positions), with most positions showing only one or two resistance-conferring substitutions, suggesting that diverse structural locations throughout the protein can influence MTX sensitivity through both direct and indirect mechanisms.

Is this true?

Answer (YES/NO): NO